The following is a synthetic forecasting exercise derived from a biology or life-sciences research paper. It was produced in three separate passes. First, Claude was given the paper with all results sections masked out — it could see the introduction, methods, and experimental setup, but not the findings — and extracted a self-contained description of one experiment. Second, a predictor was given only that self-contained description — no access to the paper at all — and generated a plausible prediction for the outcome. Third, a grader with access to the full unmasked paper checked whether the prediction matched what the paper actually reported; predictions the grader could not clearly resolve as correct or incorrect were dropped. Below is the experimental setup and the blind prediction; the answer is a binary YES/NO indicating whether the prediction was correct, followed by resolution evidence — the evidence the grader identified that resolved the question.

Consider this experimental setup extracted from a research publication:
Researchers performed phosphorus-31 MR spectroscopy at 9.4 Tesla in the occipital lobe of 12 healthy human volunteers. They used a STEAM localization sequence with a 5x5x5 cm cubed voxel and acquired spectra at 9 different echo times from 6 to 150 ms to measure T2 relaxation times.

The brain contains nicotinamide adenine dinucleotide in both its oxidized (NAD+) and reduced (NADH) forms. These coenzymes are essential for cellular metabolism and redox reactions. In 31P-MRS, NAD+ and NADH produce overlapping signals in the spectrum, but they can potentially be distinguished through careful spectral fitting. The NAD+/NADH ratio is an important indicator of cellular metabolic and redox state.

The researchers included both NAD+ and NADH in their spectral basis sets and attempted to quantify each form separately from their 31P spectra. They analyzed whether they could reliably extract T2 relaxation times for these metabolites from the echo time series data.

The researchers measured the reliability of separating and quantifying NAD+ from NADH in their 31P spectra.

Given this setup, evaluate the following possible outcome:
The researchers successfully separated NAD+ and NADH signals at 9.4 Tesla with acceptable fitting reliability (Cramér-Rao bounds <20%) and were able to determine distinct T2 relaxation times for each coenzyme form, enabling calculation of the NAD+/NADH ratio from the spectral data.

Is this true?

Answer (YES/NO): NO